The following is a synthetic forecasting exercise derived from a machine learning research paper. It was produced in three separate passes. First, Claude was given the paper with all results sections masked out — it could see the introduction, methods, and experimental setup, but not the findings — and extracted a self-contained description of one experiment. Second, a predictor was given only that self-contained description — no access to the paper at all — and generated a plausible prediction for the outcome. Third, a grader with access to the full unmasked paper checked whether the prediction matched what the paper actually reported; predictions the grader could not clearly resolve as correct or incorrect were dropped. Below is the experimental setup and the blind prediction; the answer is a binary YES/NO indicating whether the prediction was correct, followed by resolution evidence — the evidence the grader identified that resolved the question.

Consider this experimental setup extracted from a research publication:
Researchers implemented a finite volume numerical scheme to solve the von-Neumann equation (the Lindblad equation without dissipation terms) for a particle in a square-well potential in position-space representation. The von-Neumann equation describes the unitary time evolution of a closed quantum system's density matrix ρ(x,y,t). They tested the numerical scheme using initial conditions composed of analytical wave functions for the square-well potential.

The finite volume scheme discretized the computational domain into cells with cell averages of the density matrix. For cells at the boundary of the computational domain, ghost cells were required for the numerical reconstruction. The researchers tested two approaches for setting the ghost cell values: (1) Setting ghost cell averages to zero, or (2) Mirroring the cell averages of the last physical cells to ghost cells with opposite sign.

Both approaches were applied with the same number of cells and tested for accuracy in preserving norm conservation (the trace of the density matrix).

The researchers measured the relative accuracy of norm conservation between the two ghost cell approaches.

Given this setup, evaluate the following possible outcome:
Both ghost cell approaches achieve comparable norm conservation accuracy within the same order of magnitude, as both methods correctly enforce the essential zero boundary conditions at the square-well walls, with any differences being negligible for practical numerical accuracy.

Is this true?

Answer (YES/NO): YES